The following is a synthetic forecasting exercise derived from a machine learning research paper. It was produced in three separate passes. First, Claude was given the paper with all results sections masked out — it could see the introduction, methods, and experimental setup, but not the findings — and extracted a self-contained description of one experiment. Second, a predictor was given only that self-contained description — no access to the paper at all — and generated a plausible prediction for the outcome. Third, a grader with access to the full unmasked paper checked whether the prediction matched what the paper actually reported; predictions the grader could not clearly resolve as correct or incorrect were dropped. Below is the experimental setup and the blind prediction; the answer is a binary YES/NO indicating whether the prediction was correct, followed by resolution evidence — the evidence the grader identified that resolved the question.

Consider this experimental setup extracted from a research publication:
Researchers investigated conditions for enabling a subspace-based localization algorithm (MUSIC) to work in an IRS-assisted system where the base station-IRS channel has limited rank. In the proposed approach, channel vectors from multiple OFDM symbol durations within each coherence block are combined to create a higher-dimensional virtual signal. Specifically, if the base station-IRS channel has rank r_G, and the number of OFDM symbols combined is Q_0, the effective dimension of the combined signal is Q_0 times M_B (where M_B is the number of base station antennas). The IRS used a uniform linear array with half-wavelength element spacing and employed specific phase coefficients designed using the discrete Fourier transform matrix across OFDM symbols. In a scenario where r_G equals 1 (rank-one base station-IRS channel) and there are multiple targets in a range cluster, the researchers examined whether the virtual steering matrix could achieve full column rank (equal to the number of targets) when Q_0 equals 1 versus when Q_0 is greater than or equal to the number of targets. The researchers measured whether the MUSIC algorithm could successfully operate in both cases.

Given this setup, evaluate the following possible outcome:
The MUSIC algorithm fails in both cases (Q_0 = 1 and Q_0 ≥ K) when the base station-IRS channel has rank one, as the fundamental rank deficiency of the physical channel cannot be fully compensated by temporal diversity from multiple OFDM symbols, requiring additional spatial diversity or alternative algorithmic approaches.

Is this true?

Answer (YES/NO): NO